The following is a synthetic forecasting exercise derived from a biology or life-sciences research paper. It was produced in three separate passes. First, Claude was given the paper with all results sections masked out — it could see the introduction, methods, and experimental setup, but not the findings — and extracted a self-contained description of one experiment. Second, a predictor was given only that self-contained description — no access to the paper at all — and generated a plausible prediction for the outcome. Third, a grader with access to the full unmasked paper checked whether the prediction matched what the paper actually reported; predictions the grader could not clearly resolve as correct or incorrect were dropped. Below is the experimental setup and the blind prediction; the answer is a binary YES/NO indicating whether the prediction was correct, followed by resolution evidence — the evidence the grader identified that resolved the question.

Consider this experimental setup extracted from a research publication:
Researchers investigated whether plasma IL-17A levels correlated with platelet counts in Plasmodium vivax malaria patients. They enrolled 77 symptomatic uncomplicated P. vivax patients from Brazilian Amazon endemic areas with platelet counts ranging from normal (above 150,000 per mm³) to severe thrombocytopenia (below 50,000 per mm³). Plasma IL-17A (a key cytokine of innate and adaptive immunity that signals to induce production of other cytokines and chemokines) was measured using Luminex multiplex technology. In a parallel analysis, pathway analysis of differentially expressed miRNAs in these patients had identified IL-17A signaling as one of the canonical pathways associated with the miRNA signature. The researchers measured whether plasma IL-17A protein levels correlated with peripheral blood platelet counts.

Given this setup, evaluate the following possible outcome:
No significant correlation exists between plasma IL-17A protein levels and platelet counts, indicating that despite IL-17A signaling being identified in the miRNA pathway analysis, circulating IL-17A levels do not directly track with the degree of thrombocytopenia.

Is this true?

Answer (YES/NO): YES